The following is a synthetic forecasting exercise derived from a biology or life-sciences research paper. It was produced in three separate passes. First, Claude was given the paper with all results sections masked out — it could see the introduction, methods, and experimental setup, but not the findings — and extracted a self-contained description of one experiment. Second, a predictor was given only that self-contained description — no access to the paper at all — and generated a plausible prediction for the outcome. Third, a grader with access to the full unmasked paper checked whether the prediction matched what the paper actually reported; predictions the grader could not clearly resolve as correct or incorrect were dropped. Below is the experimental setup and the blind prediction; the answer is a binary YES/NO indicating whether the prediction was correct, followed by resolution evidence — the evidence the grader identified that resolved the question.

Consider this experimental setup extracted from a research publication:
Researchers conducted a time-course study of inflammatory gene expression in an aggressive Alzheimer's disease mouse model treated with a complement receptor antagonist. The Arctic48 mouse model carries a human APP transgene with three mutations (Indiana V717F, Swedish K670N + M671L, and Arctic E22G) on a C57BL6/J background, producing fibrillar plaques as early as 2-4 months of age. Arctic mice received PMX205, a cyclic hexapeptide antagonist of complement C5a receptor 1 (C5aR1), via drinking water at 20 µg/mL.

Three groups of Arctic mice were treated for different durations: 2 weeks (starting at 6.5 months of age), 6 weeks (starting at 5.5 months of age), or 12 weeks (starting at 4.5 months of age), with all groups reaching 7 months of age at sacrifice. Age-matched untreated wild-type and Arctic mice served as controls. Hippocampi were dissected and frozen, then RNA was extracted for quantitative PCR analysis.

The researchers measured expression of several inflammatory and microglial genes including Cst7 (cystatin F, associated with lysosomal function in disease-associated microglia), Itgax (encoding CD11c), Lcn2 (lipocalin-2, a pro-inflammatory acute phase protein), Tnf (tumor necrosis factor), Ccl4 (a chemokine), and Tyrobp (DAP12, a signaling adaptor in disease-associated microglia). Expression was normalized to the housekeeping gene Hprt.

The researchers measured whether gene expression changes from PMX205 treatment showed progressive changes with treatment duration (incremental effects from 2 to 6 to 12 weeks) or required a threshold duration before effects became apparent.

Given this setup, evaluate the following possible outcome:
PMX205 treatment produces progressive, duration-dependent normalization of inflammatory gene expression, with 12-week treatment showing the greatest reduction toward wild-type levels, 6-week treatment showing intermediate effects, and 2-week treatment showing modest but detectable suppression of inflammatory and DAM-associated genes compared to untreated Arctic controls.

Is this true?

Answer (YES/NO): NO